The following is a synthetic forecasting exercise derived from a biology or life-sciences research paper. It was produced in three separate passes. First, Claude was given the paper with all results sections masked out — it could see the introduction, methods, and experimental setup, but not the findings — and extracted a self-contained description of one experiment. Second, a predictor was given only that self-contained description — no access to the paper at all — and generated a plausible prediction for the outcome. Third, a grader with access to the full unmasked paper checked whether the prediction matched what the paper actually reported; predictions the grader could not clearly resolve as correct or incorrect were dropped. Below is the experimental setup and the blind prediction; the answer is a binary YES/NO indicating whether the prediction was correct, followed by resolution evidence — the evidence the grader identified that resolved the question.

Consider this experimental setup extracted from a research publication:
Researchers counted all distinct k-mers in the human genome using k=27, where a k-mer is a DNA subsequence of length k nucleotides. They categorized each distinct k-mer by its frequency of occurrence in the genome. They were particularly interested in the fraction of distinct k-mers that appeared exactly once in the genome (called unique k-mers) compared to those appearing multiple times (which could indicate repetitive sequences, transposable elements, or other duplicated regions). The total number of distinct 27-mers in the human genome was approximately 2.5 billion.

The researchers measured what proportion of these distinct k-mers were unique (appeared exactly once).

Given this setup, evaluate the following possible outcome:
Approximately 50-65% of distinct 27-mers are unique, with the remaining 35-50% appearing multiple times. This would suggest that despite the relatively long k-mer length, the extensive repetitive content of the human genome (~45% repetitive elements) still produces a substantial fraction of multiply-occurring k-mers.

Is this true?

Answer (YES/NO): NO